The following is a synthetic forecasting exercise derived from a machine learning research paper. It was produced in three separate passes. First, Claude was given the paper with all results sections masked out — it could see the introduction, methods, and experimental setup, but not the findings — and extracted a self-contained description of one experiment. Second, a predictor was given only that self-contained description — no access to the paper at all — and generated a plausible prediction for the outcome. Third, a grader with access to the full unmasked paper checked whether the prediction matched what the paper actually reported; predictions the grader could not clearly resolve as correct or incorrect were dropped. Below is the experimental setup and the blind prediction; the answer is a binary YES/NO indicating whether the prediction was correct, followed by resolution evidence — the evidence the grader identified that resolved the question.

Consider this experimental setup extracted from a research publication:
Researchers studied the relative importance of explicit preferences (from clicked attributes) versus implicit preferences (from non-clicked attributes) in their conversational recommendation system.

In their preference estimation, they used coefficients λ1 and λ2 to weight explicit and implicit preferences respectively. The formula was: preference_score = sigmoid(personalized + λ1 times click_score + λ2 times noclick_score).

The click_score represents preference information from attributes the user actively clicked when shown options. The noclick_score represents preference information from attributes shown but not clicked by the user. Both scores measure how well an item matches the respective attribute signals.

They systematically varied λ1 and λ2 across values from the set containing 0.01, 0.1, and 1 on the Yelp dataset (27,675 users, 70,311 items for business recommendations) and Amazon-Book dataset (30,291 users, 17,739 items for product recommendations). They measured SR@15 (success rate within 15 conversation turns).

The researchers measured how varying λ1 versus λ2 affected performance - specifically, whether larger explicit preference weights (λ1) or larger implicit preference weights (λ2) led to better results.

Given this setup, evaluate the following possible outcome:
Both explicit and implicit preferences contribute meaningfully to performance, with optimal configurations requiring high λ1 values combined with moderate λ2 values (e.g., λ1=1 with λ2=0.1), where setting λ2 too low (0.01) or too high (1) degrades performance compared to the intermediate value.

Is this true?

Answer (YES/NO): NO